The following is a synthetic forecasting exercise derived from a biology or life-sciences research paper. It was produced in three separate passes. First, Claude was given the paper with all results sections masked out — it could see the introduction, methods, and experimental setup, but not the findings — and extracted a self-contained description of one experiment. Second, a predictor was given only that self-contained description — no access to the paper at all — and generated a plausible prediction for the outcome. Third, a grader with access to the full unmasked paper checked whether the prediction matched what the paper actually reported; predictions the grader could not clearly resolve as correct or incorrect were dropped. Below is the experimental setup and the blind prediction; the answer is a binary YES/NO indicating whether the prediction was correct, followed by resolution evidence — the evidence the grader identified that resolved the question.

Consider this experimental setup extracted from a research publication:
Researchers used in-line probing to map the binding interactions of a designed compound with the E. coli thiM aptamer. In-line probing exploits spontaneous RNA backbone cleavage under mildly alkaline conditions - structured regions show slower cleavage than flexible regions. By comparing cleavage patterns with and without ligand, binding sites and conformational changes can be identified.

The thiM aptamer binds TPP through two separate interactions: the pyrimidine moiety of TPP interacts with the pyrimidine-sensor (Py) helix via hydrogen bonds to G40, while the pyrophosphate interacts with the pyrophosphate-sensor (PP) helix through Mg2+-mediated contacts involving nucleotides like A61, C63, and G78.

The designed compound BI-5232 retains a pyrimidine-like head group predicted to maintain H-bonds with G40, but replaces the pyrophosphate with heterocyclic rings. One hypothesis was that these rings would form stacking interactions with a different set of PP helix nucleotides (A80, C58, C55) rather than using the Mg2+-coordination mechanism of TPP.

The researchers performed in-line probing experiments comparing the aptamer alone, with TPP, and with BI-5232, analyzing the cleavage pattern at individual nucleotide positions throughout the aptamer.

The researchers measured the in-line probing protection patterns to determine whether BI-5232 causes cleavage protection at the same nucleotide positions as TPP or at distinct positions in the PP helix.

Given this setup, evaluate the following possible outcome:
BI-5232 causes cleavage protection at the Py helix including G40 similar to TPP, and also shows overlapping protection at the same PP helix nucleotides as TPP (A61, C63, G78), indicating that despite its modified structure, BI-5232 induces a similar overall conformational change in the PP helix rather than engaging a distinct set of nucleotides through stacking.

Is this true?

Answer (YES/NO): NO